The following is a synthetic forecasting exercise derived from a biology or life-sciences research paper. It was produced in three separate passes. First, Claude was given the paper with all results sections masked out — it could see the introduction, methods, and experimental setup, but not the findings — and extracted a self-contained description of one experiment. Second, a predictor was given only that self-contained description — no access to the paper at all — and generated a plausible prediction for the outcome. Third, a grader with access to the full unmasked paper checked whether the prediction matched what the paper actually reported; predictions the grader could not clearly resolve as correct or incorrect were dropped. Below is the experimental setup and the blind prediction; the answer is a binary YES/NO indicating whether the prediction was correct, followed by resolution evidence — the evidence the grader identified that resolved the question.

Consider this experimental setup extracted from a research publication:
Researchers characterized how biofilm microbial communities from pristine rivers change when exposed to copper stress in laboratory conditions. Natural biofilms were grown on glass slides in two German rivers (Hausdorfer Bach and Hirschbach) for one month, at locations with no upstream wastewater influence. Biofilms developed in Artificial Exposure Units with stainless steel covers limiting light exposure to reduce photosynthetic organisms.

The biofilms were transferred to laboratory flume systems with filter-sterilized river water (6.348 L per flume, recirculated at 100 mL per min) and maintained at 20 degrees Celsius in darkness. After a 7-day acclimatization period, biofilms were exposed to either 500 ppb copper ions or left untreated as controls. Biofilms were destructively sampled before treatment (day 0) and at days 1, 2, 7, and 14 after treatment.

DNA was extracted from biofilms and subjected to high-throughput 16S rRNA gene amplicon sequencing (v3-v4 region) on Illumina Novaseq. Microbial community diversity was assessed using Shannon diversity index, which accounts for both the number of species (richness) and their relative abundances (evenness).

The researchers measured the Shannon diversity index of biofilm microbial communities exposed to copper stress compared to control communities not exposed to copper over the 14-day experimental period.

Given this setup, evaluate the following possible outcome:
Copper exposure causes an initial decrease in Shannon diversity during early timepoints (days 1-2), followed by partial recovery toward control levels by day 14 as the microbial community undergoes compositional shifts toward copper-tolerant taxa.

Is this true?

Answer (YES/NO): NO